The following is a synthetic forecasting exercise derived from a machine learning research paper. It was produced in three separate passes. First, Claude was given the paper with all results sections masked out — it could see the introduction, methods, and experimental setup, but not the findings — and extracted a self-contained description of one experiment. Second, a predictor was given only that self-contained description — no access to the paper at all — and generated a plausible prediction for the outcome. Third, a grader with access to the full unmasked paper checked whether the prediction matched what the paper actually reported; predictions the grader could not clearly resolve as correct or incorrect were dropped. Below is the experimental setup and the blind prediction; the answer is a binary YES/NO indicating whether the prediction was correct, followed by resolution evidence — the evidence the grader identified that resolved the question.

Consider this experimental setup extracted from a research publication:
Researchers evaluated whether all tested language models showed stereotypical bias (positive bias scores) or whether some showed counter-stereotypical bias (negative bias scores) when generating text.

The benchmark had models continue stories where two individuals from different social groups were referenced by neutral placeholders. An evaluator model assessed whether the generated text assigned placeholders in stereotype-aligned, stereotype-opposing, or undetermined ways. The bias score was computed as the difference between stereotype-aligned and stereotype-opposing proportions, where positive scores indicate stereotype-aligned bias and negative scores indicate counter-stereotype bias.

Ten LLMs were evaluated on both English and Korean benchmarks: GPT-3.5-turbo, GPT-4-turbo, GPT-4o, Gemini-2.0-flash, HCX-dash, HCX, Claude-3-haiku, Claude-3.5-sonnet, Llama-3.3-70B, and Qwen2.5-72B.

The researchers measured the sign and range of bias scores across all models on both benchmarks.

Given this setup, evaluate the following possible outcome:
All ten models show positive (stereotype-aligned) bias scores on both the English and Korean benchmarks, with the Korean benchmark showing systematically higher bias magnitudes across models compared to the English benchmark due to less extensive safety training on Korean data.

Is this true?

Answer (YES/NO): YES